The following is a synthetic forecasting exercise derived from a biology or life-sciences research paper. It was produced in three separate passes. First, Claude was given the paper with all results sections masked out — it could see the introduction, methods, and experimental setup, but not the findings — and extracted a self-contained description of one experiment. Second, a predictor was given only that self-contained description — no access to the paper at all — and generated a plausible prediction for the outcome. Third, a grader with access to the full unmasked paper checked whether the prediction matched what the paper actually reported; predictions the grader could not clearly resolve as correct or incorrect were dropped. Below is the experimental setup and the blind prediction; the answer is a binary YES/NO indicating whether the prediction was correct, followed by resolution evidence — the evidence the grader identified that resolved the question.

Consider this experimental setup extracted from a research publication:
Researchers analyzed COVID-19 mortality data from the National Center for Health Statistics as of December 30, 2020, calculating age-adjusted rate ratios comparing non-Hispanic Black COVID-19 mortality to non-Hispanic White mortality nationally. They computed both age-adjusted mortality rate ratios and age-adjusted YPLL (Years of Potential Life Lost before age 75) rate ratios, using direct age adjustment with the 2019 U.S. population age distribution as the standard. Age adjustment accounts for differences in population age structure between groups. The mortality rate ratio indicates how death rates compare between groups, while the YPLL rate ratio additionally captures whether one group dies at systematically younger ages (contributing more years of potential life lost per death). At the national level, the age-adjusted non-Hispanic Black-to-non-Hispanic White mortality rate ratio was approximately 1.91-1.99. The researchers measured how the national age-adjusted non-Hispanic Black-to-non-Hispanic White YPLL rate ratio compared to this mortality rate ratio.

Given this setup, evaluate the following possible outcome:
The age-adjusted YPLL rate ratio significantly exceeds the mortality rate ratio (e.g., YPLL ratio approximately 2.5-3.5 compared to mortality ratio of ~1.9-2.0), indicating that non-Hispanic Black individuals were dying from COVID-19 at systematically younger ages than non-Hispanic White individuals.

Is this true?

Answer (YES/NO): YES